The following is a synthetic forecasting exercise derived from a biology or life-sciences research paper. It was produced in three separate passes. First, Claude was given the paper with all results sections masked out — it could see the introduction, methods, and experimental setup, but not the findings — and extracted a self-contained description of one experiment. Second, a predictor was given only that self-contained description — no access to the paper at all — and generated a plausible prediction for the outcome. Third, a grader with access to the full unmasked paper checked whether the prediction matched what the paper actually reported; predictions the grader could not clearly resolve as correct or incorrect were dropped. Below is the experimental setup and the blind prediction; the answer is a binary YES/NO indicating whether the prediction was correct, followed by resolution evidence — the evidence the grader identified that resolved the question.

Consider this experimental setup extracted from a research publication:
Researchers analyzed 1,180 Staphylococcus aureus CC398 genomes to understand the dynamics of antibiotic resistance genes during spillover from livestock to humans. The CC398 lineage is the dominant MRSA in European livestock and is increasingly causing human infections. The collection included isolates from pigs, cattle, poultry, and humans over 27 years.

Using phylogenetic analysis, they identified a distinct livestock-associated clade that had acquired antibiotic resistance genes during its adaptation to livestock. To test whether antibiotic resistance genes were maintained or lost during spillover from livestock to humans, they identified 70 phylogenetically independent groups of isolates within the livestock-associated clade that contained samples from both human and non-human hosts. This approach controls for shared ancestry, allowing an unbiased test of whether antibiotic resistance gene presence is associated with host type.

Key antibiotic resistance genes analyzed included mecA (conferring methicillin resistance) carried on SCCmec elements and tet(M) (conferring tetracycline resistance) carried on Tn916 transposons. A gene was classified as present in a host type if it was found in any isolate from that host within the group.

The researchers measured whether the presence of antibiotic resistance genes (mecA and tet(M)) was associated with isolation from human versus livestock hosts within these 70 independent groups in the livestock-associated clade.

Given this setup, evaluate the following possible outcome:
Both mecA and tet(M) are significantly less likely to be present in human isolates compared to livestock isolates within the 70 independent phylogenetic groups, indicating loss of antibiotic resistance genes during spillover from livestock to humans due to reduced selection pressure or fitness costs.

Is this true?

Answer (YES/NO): NO